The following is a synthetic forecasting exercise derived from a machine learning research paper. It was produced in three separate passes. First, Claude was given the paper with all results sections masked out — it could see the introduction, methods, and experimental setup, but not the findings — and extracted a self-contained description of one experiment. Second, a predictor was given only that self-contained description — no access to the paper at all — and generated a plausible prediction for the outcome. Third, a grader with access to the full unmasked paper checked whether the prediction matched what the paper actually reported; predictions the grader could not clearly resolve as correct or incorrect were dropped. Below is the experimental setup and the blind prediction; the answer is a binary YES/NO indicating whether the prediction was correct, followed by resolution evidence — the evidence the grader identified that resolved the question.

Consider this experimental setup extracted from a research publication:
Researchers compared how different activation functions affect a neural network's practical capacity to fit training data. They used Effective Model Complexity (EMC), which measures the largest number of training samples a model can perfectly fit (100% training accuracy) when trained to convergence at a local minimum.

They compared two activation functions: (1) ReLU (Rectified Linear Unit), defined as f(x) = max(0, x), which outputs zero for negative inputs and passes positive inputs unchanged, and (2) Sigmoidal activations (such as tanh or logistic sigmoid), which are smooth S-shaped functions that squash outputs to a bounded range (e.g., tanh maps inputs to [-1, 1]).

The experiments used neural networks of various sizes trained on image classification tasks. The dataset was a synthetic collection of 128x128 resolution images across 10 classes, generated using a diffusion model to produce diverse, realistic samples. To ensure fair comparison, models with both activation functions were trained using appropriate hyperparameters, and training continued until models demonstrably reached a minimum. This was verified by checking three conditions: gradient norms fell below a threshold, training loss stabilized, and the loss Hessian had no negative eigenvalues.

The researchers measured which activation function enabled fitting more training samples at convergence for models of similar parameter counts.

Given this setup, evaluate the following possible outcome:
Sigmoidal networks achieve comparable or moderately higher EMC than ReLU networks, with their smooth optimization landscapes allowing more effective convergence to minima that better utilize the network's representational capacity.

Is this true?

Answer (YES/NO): NO